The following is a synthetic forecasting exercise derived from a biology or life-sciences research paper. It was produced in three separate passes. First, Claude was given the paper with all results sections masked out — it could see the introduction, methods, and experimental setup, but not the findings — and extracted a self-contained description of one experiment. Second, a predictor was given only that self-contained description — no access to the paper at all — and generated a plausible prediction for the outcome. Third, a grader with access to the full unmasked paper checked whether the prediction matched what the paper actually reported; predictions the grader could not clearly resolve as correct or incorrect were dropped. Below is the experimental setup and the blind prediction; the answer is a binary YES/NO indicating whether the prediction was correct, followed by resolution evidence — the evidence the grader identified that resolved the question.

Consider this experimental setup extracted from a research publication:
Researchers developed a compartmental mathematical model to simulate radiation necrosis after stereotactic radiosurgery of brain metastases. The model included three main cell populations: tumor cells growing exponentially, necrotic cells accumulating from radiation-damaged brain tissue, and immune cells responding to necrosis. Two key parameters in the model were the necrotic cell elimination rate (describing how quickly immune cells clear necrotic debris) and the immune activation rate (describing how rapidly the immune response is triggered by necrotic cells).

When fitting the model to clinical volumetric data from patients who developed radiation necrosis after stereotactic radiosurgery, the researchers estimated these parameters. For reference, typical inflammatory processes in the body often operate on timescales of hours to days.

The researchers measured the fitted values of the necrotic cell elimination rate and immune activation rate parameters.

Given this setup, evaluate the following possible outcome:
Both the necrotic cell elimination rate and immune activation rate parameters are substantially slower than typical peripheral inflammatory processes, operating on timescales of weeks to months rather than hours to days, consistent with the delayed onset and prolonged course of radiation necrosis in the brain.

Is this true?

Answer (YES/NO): YES